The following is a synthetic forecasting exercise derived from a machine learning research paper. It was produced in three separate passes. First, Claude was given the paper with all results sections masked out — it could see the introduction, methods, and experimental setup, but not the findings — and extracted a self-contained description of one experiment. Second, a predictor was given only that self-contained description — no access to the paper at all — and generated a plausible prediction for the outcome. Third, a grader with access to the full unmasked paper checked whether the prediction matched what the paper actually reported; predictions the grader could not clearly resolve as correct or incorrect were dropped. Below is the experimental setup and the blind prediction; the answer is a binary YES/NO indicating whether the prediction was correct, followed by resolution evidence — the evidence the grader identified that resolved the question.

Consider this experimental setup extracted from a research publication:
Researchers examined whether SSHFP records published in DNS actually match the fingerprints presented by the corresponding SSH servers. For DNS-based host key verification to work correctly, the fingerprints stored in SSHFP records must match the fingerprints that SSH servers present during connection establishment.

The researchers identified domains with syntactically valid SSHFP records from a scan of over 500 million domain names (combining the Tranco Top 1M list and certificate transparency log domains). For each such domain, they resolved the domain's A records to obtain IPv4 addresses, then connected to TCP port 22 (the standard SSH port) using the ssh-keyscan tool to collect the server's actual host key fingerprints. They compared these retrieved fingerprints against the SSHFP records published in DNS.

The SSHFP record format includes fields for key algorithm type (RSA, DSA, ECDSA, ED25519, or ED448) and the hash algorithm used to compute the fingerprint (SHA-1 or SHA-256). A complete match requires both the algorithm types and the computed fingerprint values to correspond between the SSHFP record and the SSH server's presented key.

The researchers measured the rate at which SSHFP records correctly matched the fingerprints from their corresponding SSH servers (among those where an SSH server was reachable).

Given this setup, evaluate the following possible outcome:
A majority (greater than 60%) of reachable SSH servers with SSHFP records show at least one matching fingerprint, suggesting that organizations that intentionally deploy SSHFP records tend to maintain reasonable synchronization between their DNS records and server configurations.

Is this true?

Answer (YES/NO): YES